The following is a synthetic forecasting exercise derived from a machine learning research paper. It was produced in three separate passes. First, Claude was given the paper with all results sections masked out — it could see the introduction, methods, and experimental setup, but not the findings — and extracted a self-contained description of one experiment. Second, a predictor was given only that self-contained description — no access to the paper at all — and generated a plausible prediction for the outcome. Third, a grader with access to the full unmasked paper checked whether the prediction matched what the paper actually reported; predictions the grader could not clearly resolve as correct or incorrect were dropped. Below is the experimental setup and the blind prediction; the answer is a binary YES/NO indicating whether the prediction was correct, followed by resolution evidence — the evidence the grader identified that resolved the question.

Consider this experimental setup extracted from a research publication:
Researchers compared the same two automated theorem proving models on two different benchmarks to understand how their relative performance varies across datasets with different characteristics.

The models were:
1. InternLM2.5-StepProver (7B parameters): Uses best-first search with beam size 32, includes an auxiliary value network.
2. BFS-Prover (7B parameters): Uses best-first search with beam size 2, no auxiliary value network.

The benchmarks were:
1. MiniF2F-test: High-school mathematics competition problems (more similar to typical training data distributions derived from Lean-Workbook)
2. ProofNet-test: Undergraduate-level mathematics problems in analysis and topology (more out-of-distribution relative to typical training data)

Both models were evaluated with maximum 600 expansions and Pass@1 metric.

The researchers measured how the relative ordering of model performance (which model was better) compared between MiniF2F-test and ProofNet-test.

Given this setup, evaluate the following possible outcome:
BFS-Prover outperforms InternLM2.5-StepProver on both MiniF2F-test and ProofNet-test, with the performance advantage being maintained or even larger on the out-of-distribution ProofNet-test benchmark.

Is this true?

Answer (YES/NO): NO